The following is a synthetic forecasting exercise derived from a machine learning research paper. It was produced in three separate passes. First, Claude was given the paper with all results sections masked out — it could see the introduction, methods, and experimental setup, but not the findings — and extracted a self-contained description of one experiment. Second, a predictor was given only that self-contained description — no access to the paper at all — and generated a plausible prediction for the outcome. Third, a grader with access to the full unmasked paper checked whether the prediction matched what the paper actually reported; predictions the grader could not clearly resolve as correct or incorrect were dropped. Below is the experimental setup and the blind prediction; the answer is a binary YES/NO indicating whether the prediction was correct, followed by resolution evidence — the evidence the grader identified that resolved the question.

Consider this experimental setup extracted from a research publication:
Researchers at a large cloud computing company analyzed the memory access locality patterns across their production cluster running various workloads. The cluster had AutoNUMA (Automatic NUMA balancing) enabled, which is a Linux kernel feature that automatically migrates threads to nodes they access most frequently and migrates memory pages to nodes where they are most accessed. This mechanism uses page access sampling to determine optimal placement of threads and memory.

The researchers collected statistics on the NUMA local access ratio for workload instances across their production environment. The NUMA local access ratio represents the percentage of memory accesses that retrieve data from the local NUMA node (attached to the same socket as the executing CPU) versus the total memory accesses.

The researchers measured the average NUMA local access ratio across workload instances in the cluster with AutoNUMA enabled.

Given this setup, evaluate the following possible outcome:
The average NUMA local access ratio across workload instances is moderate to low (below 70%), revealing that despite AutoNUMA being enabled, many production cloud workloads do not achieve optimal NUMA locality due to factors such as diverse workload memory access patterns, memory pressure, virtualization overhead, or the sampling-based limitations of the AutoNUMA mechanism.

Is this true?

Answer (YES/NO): YES